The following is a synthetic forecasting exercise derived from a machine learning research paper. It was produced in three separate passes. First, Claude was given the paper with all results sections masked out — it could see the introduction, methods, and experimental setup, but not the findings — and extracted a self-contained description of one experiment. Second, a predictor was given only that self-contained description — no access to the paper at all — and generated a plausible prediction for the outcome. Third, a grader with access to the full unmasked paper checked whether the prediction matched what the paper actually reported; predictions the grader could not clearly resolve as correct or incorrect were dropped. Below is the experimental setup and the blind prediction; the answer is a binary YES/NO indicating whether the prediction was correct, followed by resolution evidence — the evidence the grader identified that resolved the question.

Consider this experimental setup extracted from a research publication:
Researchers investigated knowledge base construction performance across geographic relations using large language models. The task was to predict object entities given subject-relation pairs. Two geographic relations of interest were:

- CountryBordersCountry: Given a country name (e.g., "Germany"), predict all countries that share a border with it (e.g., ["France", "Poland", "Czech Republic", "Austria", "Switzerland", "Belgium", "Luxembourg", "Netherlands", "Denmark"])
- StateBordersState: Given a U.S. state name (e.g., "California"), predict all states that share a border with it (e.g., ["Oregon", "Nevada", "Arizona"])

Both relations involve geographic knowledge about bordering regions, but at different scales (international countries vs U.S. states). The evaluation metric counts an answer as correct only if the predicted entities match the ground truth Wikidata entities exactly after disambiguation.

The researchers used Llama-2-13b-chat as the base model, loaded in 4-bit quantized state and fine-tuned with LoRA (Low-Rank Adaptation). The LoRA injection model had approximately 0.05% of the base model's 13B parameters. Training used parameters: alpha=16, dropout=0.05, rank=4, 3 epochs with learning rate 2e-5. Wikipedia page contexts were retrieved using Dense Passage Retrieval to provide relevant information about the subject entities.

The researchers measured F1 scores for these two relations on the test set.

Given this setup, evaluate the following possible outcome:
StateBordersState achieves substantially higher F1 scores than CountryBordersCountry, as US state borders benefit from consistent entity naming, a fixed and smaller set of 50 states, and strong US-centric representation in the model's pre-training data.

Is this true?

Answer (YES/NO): NO